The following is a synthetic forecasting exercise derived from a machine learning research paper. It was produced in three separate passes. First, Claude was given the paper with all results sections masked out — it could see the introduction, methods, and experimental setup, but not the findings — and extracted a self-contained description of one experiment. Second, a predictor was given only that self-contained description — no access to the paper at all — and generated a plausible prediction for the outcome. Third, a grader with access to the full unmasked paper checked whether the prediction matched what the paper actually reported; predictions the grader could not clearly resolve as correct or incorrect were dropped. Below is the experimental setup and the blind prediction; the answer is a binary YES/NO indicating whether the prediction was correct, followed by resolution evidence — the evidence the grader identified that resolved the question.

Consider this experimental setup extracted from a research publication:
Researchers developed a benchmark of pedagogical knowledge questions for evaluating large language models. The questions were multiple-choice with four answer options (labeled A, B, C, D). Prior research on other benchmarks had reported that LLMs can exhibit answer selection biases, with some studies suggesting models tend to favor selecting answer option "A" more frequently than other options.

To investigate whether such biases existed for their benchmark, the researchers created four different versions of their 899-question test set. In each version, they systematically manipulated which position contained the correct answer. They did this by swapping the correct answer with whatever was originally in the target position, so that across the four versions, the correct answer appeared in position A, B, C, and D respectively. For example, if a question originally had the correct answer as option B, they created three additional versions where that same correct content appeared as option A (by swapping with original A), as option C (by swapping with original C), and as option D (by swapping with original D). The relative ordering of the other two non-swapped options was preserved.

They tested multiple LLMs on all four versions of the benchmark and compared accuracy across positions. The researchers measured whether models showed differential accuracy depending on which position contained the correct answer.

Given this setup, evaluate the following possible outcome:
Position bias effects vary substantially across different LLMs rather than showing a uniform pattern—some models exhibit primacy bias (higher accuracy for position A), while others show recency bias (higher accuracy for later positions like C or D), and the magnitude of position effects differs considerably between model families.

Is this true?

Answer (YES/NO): NO